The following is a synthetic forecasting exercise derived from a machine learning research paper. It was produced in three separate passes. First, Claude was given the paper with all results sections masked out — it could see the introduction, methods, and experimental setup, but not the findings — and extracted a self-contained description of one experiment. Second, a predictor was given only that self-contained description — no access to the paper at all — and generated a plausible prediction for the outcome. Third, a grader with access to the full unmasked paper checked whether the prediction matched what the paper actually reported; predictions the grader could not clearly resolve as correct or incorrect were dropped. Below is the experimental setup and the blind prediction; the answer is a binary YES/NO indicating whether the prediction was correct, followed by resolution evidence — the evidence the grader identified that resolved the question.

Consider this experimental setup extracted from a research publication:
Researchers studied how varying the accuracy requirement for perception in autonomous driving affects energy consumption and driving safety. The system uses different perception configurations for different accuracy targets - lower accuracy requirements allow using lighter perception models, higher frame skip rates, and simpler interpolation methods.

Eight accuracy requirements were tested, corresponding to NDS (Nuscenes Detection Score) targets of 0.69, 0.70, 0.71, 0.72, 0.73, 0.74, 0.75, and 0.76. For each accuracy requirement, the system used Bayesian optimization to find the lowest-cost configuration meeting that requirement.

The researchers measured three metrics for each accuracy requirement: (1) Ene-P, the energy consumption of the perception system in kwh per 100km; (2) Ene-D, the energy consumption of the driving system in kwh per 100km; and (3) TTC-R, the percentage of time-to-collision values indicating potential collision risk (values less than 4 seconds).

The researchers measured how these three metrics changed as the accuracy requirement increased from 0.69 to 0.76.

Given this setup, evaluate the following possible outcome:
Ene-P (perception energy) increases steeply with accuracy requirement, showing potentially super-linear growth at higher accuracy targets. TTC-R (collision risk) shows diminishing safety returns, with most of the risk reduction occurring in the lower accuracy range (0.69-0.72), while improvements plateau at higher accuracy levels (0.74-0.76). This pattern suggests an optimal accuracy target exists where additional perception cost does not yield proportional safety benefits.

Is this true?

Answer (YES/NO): NO